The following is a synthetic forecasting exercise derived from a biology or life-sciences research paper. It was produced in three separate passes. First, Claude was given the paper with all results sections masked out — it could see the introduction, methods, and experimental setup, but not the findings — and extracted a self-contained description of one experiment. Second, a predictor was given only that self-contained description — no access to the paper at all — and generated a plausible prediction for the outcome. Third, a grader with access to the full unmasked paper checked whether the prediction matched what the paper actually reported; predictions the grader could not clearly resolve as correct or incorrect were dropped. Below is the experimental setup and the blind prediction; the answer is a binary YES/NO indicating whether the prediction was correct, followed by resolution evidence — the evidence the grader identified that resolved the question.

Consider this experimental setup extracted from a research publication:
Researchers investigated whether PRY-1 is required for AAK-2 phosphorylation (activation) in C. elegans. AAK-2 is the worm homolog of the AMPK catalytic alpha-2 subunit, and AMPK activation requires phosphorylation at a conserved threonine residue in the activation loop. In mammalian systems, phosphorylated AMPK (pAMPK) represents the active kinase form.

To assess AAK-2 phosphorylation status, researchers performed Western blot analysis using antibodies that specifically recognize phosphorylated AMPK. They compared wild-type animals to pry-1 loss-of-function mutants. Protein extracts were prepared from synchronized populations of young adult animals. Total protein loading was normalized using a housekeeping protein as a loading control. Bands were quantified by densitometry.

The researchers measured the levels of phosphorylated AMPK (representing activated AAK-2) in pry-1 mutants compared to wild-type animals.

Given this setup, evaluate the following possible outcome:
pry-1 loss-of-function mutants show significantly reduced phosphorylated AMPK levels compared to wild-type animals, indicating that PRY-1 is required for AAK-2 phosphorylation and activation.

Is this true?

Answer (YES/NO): YES